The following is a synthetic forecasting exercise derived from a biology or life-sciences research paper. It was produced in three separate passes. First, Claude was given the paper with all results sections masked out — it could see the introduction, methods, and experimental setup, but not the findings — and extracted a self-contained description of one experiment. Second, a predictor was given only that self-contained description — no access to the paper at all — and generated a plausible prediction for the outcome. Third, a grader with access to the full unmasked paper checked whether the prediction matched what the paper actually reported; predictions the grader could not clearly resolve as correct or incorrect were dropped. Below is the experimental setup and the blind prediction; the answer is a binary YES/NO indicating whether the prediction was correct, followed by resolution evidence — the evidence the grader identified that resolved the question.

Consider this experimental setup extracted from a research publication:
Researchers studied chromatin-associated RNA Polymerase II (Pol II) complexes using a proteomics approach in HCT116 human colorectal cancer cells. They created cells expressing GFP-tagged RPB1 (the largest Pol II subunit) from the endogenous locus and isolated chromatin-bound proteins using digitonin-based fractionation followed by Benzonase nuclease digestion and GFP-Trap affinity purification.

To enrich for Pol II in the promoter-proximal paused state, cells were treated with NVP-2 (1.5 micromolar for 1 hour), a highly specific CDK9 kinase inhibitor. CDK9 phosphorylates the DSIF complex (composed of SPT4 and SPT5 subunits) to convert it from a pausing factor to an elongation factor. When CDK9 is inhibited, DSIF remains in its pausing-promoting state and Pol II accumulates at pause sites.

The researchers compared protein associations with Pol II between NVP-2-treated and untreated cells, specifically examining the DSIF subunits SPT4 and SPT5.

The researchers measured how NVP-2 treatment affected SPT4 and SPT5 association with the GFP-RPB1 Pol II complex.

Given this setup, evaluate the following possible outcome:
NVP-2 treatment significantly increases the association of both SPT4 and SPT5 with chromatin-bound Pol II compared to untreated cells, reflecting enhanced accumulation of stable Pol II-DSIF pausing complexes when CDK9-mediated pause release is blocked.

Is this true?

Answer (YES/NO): NO